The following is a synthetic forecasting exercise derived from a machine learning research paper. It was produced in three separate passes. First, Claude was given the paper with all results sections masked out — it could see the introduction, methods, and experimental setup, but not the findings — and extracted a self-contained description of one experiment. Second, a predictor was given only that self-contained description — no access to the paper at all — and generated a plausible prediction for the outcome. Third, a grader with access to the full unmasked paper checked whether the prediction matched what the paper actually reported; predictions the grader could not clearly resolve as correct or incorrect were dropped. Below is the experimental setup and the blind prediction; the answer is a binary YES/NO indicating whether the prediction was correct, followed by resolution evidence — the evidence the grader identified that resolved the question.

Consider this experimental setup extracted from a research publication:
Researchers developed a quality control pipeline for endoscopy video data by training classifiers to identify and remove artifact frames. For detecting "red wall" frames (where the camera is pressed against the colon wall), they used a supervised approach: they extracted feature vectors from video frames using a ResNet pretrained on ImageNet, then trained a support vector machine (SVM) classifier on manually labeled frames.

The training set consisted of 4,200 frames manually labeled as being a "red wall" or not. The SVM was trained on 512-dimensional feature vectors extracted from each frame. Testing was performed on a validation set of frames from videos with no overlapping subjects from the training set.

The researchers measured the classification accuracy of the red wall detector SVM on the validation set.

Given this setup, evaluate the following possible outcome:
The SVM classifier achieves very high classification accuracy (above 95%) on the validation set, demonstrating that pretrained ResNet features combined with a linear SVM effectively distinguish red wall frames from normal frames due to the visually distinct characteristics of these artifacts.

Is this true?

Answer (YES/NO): NO